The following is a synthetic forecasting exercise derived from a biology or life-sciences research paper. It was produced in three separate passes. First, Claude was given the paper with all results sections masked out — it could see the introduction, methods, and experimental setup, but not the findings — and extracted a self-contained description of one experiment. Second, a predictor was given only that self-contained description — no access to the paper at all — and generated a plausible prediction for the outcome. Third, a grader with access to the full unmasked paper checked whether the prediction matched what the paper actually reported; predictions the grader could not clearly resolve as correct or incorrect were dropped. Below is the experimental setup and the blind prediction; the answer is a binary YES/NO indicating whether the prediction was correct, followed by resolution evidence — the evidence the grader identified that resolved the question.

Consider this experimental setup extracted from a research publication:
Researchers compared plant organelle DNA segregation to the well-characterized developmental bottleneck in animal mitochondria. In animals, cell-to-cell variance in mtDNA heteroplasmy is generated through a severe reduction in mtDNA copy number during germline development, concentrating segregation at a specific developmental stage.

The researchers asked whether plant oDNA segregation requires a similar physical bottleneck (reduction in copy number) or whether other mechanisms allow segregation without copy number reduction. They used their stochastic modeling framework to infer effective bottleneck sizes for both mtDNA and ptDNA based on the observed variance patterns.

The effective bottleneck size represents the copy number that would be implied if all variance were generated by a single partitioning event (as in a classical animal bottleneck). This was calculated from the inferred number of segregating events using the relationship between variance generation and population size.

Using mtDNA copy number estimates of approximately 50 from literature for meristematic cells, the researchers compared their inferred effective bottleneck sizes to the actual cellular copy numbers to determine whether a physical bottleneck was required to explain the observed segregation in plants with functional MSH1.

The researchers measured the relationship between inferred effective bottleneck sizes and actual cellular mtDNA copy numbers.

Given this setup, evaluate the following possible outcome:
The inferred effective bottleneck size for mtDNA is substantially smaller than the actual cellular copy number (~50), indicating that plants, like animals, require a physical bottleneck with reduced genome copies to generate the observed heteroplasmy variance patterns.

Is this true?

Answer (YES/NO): NO